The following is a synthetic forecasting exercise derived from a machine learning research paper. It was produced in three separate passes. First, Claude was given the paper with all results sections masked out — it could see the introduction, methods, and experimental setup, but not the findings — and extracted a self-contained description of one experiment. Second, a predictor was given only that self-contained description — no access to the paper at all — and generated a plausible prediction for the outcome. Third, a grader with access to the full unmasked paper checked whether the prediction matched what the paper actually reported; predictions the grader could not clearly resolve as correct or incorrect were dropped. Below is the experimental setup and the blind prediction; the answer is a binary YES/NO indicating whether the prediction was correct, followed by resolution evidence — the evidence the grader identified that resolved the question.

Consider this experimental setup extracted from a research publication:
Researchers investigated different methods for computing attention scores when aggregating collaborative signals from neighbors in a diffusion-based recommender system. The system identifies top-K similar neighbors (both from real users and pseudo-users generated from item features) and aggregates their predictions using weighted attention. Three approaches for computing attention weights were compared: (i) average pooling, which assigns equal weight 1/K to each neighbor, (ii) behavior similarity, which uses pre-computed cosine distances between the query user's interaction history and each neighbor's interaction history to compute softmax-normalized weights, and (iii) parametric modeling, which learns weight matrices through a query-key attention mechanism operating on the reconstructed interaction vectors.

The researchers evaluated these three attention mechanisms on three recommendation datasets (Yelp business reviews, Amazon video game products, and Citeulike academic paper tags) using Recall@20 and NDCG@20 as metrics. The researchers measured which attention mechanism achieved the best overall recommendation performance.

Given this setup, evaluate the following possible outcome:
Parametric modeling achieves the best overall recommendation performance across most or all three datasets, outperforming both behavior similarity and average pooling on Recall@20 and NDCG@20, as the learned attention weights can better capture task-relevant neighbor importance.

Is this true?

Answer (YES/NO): NO